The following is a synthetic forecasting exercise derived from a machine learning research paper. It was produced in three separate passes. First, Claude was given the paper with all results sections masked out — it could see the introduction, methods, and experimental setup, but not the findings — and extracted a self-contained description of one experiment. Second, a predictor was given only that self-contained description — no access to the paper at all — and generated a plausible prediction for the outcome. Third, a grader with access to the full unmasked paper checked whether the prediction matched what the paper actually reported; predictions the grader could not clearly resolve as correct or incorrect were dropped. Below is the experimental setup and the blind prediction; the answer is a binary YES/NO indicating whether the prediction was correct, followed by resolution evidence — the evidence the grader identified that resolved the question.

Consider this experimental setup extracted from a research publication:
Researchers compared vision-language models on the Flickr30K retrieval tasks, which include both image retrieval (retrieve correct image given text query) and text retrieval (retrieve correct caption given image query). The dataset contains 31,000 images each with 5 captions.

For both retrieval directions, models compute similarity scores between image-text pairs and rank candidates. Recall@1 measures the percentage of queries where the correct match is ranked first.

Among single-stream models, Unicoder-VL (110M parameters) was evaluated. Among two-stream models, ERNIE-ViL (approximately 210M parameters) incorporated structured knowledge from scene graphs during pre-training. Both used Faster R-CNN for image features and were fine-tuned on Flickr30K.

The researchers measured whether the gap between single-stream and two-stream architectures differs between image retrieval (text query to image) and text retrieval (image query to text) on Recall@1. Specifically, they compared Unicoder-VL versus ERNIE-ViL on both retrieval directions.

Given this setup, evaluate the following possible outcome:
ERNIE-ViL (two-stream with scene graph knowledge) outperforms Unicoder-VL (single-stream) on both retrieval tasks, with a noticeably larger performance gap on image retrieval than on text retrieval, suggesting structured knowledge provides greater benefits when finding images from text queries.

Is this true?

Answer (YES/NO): YES